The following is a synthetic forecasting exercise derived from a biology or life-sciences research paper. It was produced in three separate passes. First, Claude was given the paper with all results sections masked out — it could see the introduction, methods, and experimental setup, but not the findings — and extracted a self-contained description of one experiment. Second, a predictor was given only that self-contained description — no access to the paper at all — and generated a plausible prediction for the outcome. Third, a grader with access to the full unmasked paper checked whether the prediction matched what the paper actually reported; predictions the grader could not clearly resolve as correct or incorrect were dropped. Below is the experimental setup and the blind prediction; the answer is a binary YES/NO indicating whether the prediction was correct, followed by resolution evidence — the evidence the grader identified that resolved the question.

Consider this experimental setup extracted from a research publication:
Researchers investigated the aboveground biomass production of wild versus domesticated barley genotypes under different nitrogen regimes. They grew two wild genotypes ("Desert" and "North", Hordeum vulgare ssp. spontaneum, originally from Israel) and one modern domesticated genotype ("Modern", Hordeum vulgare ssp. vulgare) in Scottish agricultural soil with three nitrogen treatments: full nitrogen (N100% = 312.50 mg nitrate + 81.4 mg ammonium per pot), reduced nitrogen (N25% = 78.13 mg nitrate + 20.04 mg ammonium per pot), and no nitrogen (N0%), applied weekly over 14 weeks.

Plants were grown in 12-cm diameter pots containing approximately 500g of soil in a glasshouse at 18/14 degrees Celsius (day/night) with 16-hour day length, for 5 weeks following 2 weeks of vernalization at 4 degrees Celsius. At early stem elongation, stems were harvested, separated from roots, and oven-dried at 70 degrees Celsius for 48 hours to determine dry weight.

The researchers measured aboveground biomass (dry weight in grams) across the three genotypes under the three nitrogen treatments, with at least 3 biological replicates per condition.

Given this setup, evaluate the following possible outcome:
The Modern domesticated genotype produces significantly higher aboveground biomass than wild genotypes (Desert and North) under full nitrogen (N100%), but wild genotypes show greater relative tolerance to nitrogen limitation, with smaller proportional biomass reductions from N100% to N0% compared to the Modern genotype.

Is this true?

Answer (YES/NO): NO